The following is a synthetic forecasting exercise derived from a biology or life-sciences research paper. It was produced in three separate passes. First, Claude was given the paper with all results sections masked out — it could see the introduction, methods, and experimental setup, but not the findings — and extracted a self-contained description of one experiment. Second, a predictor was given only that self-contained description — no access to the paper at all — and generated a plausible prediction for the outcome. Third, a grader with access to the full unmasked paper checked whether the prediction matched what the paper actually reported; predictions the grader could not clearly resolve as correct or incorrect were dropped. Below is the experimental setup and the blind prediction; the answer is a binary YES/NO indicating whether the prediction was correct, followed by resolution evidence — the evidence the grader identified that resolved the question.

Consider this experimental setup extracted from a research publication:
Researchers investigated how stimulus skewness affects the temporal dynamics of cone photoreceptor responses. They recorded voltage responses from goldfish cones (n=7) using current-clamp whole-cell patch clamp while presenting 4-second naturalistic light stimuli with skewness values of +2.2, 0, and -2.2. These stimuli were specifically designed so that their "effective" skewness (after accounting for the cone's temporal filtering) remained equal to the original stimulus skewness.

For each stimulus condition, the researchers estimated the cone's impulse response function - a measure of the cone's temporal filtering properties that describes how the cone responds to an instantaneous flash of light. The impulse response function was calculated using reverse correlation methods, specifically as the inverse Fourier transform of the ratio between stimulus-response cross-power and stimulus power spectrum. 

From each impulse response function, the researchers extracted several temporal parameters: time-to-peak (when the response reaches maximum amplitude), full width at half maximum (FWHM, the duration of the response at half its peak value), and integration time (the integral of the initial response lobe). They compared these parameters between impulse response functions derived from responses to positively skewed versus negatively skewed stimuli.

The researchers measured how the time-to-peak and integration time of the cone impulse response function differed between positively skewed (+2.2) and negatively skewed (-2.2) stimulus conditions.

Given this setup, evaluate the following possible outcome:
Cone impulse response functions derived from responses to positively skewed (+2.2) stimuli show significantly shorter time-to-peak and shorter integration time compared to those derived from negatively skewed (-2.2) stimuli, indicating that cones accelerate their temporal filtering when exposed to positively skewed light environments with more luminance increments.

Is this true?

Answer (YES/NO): NO